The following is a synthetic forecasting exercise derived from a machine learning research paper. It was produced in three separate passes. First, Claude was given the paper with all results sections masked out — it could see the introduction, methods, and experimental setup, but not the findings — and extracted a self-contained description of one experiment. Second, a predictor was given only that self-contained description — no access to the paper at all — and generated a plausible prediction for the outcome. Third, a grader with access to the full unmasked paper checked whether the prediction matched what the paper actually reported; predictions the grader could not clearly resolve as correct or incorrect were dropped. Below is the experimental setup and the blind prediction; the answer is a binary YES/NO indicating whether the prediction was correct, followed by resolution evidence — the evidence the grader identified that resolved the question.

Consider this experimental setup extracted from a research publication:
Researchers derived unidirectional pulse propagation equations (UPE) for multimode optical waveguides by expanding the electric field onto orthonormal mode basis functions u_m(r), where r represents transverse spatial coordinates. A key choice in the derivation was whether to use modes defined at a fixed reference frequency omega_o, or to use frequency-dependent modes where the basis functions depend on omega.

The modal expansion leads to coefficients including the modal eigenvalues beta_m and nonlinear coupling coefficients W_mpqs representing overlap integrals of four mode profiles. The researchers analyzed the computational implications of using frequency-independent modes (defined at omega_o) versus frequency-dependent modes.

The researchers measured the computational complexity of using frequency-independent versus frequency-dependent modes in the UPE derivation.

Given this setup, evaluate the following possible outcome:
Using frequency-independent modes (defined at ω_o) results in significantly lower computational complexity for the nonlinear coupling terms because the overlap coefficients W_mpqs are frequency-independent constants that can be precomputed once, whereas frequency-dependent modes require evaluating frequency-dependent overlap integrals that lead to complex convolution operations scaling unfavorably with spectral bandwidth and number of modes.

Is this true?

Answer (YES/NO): YES